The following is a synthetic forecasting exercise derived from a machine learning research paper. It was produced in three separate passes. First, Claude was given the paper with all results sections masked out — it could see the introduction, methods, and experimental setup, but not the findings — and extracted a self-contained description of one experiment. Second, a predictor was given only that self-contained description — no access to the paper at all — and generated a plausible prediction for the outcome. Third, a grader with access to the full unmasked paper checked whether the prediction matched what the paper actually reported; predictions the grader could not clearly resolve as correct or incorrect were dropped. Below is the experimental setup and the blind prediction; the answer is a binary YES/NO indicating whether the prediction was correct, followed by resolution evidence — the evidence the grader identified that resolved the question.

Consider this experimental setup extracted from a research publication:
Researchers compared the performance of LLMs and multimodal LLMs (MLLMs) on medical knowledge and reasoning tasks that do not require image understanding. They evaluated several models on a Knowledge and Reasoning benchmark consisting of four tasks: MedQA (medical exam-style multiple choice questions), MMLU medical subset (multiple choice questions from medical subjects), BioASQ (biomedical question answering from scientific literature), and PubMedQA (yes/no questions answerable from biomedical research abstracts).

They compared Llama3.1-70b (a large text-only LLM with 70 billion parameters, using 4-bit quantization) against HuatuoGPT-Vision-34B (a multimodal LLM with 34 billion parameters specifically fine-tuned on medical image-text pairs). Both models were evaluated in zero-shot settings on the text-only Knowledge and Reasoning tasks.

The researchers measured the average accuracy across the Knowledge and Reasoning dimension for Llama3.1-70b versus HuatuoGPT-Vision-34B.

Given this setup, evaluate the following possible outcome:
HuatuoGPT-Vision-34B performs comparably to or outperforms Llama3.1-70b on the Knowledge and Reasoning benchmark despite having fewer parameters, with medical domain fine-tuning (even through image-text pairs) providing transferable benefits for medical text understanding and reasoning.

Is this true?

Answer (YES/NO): NO